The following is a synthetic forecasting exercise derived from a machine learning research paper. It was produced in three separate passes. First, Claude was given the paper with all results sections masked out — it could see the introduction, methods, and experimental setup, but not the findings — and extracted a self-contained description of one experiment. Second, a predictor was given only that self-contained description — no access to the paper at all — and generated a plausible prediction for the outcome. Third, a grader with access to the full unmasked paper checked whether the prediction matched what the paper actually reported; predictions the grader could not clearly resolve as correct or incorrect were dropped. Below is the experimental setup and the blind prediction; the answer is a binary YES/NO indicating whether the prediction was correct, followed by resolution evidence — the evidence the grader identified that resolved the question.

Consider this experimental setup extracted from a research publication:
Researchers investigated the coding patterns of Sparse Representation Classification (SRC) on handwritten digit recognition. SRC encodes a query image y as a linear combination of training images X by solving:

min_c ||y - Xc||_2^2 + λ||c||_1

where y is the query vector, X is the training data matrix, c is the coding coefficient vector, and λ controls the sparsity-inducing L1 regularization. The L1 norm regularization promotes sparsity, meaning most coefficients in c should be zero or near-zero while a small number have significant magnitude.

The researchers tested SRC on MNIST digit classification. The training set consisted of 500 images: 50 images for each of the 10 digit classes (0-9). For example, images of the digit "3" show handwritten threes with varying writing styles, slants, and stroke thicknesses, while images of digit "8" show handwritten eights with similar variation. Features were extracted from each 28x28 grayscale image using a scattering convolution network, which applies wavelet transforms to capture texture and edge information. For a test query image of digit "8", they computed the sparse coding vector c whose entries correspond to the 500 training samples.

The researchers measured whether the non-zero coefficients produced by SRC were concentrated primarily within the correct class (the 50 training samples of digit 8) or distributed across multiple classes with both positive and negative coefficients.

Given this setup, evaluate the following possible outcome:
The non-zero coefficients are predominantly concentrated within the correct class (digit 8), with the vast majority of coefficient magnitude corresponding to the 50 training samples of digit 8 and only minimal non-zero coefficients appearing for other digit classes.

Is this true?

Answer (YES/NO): NO